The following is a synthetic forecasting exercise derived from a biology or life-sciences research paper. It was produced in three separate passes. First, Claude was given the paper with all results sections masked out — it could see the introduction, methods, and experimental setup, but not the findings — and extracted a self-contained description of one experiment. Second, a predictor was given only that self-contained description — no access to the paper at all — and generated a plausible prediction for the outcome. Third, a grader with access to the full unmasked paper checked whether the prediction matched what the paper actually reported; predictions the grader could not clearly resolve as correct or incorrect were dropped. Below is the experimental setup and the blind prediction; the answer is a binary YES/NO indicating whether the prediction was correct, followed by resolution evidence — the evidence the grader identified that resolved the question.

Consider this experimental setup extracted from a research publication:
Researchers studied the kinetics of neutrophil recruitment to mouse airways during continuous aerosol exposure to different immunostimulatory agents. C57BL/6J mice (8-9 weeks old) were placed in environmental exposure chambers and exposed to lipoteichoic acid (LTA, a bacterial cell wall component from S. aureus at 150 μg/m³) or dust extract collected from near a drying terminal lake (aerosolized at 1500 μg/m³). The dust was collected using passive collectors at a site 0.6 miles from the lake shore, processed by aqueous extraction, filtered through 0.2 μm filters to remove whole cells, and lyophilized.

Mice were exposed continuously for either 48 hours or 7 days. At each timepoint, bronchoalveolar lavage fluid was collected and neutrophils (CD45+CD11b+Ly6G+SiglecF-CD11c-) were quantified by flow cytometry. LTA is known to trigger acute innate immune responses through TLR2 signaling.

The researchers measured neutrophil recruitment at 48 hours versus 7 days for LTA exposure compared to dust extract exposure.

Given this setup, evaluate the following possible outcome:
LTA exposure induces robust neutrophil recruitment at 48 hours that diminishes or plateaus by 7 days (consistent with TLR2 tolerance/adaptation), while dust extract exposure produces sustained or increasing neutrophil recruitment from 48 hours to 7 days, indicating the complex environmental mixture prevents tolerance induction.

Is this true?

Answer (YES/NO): NO